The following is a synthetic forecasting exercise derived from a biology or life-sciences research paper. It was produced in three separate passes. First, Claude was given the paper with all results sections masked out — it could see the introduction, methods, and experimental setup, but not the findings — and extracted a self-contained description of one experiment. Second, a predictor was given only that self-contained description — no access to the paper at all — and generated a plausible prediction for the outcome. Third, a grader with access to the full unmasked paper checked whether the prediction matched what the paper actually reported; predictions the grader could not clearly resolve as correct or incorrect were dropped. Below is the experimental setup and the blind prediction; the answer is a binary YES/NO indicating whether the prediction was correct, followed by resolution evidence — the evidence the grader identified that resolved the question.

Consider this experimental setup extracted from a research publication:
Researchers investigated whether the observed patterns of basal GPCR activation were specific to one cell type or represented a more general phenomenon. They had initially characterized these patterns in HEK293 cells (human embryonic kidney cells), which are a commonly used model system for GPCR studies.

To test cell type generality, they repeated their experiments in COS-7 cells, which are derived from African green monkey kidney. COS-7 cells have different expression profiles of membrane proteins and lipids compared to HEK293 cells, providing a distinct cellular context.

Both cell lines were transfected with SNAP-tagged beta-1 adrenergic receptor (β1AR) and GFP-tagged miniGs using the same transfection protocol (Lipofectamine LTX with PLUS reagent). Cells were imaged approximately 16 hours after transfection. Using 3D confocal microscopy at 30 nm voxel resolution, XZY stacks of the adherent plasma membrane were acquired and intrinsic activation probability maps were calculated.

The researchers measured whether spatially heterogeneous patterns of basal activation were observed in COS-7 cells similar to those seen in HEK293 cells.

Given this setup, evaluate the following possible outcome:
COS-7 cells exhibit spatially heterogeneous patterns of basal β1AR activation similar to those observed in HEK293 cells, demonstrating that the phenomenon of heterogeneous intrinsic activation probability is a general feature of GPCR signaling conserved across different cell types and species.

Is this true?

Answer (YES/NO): NO